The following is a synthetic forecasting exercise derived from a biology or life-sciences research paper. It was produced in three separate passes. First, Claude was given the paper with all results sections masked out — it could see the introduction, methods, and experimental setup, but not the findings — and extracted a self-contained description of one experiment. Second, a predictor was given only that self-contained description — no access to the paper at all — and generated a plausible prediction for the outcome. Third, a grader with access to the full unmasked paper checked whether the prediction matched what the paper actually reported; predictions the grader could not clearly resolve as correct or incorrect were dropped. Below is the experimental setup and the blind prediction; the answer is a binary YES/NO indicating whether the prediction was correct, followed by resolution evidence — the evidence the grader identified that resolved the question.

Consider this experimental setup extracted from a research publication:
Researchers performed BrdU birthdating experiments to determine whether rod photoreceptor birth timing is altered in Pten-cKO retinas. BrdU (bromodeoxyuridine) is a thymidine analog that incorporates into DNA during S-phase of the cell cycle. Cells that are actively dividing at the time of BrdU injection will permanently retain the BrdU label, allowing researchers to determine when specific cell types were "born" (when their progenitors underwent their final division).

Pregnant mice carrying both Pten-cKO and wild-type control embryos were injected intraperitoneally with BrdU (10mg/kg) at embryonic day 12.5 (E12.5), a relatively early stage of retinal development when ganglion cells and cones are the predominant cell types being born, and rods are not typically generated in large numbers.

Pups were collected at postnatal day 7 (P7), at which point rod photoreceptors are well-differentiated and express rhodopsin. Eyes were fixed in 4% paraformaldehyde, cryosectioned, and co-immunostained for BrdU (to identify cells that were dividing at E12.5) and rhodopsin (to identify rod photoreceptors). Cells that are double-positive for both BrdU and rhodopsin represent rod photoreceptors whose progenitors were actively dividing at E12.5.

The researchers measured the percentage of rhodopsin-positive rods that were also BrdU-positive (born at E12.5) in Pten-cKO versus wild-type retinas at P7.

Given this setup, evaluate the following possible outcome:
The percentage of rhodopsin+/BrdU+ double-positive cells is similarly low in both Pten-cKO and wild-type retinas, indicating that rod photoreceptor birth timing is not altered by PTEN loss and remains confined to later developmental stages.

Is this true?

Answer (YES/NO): NO